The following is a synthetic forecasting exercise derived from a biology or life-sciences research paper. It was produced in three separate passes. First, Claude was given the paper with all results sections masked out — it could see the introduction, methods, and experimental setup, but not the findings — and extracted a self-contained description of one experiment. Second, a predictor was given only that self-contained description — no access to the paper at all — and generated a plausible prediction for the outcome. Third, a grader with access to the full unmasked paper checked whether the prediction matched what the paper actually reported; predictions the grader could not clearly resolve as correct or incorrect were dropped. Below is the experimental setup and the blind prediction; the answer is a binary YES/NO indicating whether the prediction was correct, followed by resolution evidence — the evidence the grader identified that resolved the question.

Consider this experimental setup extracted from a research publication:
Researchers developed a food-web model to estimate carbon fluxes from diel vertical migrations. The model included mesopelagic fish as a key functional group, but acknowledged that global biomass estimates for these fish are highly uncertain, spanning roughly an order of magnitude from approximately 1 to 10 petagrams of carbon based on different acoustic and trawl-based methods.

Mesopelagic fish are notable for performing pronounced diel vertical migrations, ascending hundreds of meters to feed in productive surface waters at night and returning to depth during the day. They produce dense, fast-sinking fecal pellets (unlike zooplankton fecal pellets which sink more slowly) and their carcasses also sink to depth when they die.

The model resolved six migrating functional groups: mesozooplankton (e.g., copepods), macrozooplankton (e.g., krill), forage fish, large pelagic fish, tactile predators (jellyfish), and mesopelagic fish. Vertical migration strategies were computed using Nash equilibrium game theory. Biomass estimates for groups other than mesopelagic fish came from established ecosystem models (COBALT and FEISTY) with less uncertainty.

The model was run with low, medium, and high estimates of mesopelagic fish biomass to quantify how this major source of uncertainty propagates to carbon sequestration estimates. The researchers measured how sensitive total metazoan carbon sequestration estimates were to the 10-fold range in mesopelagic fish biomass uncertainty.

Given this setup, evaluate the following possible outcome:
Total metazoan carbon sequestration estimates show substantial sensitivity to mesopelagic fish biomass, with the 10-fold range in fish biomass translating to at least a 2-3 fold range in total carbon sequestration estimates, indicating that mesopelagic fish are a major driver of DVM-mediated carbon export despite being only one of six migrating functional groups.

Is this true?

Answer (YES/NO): YES